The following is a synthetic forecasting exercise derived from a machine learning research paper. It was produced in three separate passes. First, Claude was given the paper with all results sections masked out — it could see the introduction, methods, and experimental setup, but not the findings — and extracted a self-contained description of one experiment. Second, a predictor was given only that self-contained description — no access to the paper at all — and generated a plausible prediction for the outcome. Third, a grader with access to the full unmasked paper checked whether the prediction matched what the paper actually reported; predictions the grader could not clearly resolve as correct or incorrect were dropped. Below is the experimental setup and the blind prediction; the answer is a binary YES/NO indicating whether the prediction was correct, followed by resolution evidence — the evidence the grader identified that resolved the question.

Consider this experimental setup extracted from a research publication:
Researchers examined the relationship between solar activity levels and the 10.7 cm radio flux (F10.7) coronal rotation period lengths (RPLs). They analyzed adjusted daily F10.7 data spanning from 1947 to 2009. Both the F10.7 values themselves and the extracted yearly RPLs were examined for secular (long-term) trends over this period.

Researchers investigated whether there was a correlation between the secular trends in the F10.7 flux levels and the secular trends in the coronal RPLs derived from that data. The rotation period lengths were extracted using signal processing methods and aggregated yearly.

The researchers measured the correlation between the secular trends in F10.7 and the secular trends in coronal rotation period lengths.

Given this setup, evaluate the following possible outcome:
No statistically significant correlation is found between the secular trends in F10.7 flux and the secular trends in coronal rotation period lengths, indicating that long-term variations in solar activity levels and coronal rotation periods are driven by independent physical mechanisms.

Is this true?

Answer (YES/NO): NO